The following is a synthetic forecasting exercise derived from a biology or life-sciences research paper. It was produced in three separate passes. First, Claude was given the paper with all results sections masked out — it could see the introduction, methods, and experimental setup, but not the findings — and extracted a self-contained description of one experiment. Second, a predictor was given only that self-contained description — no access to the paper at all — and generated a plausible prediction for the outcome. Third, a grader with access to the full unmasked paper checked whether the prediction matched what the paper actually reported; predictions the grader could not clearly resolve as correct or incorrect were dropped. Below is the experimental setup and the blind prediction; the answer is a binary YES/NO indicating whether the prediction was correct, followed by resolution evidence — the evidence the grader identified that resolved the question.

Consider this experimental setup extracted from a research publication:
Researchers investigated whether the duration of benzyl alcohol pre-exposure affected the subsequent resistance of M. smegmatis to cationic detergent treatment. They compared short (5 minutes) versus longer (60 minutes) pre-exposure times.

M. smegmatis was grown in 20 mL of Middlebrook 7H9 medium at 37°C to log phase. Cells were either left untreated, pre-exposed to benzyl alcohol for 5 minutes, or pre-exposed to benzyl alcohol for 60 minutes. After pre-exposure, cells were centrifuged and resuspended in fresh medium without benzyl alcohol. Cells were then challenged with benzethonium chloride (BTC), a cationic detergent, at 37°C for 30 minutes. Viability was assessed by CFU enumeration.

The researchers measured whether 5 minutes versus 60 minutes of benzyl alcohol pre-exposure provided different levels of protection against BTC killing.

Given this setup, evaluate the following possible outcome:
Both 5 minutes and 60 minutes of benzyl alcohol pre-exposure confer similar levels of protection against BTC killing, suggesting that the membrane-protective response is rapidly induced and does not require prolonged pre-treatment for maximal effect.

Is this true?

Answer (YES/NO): NO